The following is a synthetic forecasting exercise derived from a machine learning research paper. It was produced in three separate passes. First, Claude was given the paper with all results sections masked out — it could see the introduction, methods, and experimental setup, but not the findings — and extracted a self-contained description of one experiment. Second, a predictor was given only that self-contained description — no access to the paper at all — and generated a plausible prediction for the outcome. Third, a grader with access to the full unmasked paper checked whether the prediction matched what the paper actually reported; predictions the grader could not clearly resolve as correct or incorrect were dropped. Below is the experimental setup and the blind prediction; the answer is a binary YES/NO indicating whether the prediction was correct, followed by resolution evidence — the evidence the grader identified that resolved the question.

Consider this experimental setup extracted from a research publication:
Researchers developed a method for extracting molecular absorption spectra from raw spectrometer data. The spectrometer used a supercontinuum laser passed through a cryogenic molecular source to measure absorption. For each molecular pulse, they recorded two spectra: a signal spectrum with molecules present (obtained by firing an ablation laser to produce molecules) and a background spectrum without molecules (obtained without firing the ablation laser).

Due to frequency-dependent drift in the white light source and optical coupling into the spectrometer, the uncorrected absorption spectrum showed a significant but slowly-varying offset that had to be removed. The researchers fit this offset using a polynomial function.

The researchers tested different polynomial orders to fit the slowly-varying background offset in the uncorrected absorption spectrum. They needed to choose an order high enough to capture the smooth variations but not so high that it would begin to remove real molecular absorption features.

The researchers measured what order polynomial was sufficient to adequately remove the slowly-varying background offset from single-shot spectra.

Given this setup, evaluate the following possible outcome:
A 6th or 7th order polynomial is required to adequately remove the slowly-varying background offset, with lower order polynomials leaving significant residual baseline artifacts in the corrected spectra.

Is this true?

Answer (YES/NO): NO